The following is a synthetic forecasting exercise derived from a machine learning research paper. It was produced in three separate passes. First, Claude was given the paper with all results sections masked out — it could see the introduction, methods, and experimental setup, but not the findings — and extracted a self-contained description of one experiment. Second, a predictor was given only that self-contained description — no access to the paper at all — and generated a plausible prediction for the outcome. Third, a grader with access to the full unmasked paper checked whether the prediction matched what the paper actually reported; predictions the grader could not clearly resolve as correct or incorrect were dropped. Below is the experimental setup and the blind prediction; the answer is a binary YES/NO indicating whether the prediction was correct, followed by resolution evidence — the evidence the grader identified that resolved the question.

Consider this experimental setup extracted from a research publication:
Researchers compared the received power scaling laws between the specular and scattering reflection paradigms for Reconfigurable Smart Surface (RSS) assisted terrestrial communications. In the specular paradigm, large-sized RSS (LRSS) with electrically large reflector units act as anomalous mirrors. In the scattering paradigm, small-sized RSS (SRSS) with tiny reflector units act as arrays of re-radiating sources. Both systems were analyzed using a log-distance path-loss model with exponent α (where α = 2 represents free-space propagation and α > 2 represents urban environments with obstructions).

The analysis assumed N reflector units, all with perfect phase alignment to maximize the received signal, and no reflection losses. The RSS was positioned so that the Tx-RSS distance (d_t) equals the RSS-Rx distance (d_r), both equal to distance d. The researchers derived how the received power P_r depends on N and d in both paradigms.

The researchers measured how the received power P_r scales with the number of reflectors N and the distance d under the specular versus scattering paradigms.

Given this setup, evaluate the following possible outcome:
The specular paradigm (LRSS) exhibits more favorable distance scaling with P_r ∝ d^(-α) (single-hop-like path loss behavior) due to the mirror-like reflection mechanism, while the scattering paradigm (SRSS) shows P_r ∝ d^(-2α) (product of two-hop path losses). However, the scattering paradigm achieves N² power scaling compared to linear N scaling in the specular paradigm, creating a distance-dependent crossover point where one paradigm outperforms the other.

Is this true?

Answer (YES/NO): NO